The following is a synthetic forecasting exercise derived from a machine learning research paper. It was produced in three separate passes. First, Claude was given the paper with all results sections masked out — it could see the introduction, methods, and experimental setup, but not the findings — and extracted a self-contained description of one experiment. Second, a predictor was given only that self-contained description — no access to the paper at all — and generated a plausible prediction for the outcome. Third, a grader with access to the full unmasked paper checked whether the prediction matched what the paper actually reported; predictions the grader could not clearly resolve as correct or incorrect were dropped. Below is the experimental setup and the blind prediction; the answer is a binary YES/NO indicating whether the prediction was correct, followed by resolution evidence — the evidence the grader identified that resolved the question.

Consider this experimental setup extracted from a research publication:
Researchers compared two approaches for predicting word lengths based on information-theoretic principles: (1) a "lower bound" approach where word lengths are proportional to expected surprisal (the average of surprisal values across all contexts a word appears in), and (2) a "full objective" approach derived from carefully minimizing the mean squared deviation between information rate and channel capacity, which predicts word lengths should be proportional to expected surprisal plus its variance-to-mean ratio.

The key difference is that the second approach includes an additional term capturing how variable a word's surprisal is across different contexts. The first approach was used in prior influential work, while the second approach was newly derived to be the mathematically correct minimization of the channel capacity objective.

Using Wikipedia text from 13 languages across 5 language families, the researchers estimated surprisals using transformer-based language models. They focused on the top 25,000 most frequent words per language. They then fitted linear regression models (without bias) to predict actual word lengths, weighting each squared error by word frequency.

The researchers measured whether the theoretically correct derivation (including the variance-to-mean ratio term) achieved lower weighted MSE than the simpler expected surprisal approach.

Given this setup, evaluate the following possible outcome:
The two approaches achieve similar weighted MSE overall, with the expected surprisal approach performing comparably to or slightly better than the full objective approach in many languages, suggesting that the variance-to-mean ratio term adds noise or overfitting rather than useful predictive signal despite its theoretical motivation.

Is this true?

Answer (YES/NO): YES